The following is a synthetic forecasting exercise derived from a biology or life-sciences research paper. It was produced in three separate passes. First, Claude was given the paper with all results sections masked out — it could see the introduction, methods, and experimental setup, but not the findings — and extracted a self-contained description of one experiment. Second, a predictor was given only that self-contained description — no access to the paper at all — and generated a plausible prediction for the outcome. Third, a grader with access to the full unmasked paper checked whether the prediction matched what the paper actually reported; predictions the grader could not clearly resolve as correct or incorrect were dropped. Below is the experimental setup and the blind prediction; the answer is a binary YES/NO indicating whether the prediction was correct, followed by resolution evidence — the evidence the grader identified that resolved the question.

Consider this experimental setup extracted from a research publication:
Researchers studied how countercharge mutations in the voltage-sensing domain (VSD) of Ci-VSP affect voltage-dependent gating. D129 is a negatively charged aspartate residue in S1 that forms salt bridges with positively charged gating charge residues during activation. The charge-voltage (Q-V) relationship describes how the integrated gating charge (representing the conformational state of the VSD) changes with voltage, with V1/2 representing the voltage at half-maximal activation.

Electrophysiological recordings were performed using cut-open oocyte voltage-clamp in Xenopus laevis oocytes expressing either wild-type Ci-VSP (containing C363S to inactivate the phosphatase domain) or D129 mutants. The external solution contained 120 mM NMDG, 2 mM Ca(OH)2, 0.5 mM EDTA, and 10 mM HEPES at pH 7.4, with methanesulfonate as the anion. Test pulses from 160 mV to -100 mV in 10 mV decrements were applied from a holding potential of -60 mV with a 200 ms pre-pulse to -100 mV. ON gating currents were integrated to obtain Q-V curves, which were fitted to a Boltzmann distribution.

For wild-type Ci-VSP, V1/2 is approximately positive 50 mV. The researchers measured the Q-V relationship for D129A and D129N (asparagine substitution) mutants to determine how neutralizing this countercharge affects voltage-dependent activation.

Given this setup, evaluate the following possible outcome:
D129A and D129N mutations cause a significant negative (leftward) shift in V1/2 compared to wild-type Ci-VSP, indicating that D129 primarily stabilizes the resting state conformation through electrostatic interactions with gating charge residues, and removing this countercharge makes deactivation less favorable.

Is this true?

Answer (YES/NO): NO